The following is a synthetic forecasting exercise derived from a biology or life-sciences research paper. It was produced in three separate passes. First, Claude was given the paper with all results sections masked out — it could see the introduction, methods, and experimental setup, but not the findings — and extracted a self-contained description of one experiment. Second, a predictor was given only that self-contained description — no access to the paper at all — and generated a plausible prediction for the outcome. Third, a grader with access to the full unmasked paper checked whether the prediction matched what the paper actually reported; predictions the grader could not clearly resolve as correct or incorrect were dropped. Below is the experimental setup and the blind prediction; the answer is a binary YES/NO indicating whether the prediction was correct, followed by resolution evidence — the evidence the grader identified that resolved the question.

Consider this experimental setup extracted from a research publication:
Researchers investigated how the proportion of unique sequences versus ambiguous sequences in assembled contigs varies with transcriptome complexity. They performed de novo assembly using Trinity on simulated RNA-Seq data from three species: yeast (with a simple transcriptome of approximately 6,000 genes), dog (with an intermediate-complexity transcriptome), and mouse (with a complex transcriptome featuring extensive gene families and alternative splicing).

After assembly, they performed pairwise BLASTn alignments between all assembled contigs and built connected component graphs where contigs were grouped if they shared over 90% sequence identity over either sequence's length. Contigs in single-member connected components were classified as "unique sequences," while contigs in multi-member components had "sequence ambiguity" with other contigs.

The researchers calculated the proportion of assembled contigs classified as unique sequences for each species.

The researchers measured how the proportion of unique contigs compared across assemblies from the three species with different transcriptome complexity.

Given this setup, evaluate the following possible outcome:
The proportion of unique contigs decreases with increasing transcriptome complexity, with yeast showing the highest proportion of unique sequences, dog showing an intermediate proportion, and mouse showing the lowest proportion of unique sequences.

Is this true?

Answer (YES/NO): YES